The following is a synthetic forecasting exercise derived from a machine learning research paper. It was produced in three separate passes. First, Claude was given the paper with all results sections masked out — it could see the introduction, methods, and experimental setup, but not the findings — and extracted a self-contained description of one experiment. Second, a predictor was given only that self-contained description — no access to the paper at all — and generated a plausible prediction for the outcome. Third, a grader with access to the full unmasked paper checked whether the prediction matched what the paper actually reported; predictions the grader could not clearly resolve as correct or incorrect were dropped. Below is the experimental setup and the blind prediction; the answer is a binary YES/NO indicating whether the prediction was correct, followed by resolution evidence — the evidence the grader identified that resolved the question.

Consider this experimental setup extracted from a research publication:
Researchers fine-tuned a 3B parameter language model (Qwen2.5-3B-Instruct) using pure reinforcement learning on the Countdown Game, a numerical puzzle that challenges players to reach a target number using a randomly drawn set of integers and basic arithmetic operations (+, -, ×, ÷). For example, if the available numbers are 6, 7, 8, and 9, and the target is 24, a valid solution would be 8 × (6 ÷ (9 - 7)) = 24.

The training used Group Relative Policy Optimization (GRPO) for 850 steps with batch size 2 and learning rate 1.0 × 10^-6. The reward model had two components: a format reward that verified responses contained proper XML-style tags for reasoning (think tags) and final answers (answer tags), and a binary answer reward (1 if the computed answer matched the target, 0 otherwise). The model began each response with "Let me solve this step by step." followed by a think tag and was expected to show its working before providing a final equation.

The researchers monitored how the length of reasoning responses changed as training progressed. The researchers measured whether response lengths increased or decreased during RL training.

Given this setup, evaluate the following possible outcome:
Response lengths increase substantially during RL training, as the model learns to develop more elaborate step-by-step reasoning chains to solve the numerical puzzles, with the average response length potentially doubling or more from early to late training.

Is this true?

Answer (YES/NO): NO